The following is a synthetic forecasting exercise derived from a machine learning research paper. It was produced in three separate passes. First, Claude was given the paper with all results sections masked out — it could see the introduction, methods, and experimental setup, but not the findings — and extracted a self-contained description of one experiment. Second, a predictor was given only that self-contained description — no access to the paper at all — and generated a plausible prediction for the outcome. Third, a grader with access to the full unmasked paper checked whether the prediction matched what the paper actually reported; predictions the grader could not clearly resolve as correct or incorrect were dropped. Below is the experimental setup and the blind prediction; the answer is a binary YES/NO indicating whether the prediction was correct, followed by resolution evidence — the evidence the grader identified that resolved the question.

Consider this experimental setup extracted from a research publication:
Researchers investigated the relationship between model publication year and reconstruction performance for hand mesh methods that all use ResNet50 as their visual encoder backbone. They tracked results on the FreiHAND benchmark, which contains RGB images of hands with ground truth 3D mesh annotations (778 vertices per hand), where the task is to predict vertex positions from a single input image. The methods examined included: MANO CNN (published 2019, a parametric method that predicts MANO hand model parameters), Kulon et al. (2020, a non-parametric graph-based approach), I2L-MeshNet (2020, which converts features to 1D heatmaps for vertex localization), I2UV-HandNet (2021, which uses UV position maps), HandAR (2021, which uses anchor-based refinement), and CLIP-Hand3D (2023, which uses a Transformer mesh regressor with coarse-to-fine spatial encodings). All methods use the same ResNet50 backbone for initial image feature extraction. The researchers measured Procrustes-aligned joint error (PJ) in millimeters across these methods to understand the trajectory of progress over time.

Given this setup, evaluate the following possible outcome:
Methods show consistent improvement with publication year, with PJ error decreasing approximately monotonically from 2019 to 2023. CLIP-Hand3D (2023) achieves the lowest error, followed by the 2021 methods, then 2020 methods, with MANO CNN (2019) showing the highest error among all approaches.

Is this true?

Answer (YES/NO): YES